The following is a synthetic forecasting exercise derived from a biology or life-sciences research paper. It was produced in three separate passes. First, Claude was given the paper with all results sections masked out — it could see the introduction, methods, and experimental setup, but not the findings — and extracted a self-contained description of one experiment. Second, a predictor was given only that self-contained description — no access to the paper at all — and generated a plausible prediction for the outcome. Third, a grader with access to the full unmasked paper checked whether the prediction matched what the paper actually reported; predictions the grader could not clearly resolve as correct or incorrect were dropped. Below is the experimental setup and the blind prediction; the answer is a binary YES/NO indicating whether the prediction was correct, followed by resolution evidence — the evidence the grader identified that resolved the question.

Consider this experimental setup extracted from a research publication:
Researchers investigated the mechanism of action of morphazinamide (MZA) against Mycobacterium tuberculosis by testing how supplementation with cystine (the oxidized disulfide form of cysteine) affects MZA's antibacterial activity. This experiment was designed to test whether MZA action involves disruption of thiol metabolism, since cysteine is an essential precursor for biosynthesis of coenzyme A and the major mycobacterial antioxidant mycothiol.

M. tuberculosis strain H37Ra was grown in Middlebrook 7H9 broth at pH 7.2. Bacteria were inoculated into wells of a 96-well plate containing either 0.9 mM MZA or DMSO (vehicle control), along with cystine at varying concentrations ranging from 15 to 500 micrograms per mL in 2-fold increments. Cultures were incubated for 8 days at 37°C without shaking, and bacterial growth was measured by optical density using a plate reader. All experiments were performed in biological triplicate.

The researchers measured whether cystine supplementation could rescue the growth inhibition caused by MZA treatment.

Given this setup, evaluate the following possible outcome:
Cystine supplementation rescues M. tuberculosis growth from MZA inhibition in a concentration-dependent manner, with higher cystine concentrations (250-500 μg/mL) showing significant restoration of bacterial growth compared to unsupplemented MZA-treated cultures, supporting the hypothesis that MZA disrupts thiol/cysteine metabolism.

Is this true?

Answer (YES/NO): YES